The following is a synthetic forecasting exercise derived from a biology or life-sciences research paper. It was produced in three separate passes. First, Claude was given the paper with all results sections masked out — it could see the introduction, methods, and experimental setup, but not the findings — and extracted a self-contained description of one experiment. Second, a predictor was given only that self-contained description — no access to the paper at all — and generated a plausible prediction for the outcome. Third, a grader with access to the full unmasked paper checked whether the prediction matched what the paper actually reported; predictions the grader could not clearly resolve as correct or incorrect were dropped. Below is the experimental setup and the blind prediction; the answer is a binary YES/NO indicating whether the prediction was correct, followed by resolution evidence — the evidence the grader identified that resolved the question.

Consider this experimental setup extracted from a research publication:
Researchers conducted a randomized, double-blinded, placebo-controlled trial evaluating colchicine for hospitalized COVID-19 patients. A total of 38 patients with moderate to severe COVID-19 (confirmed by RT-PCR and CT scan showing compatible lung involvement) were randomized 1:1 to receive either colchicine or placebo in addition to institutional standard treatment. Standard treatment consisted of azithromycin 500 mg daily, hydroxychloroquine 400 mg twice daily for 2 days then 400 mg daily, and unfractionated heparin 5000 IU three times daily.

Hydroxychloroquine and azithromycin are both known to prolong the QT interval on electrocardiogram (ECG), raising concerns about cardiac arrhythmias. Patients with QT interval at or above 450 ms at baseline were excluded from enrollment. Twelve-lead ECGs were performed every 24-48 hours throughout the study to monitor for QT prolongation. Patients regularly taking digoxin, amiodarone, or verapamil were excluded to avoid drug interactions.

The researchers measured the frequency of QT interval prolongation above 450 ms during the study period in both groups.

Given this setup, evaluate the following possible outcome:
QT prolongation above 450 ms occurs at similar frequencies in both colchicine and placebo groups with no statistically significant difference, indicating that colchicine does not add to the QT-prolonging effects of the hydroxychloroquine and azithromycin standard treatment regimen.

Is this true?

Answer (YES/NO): YES